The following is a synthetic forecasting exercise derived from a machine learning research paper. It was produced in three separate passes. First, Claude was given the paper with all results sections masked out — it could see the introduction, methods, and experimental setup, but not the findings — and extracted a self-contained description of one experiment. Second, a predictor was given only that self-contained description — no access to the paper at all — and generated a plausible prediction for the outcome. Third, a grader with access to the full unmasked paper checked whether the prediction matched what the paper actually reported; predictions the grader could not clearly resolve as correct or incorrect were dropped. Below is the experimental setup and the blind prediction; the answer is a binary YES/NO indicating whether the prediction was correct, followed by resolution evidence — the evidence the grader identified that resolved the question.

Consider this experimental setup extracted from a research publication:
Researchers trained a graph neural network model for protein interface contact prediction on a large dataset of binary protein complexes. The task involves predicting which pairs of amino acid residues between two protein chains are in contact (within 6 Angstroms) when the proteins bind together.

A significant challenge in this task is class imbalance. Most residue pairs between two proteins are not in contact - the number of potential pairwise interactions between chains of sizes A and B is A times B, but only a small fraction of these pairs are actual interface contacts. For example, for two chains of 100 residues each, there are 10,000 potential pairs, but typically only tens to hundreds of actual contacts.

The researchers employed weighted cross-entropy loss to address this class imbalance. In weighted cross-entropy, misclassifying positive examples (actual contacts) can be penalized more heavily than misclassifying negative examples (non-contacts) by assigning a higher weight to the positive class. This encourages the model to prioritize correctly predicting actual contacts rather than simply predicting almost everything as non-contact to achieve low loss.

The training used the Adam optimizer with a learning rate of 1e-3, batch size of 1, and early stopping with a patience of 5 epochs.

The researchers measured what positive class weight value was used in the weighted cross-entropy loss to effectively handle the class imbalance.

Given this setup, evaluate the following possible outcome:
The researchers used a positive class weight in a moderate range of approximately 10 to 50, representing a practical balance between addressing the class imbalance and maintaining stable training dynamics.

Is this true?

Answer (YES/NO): NO